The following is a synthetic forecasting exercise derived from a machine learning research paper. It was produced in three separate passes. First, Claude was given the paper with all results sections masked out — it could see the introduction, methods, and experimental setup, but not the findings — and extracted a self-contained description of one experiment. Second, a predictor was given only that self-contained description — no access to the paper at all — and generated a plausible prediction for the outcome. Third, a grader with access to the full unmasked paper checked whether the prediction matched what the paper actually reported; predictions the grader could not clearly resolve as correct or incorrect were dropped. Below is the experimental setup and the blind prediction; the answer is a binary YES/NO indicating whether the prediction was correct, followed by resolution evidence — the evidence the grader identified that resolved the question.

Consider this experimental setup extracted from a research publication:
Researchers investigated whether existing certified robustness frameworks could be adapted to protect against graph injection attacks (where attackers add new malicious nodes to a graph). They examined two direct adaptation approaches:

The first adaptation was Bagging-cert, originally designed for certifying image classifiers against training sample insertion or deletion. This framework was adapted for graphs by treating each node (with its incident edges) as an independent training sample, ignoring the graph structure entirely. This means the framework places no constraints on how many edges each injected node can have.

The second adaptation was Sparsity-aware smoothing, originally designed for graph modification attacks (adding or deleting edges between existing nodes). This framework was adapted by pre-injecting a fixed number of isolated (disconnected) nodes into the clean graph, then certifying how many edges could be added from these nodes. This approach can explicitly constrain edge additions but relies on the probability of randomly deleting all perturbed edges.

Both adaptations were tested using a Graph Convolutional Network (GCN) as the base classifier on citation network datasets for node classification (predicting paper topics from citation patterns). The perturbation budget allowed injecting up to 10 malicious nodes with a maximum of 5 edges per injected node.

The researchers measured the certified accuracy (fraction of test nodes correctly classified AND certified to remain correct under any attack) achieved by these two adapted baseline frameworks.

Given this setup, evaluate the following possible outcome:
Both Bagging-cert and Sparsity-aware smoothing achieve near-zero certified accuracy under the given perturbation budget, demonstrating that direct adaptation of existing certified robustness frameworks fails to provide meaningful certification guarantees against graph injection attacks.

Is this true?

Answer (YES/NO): YES